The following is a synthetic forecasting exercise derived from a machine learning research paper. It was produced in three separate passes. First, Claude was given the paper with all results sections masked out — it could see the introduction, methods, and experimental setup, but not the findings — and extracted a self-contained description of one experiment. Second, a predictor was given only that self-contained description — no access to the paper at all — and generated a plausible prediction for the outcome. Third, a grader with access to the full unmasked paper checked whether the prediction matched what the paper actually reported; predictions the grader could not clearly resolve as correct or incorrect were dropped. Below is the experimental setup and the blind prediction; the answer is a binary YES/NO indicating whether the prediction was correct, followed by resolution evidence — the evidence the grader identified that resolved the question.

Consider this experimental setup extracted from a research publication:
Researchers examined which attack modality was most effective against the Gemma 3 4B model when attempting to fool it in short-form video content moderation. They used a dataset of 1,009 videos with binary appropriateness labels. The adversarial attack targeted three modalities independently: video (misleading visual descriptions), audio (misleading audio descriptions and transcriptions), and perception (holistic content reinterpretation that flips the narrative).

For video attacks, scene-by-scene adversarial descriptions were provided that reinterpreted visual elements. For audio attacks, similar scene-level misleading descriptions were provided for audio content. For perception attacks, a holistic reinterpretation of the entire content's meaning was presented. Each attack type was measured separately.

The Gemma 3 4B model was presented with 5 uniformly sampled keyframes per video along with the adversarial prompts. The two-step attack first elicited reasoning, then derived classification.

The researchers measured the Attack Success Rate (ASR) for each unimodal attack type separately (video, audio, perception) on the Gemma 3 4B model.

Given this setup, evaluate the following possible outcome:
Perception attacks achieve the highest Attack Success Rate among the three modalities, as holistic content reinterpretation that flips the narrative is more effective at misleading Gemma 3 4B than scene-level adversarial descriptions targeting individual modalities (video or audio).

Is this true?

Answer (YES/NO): NO